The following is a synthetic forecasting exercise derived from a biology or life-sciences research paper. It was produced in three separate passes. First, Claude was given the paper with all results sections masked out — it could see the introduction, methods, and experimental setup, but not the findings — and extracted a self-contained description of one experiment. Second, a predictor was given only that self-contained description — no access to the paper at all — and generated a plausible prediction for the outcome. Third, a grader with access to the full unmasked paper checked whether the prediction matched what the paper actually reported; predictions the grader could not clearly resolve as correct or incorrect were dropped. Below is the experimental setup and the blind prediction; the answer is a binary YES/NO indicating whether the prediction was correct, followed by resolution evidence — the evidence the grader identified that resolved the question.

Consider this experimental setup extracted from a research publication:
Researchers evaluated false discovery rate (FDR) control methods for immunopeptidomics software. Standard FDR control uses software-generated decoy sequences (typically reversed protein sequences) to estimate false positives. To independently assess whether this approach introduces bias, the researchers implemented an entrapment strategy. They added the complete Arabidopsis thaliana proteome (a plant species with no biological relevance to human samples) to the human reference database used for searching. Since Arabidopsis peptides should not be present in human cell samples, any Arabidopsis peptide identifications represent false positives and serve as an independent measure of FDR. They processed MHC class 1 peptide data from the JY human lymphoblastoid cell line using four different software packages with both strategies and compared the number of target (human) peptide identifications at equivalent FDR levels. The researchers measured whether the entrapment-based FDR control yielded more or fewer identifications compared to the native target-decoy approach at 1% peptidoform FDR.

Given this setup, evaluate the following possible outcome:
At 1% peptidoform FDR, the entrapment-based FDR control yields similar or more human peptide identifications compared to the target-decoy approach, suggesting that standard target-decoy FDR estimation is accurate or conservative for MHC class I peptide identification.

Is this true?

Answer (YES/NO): YES